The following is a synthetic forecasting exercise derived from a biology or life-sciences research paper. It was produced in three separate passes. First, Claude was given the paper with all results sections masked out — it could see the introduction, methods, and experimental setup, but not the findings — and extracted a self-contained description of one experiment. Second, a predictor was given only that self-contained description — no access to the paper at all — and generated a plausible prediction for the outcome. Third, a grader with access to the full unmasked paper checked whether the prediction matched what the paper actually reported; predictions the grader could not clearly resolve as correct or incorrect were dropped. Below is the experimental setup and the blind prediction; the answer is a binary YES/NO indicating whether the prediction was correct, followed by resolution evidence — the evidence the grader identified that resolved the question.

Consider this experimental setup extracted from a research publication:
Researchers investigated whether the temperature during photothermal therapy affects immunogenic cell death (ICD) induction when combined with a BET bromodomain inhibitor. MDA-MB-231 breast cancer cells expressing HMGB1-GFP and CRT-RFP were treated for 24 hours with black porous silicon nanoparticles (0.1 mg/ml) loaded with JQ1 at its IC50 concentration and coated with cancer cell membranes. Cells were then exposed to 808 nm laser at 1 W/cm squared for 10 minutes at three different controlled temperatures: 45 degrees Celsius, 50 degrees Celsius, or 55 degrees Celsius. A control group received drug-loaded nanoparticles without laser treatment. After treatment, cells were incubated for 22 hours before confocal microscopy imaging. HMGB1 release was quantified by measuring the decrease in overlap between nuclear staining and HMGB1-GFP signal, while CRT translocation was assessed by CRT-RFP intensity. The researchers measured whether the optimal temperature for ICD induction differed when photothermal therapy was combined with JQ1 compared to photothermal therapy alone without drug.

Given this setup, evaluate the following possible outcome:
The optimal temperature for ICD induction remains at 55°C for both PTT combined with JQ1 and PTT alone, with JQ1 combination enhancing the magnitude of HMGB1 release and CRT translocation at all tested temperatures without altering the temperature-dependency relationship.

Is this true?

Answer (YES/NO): NO